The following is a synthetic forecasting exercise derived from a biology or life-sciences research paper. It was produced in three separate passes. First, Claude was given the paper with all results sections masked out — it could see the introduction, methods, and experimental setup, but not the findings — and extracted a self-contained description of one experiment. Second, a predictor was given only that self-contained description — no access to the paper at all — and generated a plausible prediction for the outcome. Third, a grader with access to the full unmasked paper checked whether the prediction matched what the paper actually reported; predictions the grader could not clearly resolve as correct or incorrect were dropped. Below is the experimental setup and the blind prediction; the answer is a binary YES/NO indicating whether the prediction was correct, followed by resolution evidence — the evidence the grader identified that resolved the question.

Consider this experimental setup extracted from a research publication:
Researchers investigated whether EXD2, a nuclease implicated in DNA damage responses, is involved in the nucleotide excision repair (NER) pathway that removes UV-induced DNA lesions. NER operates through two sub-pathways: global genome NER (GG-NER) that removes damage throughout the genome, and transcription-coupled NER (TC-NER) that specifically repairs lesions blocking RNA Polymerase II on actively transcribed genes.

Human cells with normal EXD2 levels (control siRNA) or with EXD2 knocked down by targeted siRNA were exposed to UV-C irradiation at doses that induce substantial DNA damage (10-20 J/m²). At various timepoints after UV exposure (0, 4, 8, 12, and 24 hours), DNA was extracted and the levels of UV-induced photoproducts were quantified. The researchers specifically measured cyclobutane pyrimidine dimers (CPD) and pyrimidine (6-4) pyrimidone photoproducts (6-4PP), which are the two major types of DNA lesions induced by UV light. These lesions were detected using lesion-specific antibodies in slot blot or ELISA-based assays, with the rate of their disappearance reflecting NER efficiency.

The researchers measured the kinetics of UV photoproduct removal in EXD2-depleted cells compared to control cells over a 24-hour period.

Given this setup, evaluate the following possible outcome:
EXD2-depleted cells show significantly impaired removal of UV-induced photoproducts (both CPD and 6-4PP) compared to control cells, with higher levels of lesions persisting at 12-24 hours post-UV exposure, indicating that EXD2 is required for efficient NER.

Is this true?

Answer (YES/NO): NO